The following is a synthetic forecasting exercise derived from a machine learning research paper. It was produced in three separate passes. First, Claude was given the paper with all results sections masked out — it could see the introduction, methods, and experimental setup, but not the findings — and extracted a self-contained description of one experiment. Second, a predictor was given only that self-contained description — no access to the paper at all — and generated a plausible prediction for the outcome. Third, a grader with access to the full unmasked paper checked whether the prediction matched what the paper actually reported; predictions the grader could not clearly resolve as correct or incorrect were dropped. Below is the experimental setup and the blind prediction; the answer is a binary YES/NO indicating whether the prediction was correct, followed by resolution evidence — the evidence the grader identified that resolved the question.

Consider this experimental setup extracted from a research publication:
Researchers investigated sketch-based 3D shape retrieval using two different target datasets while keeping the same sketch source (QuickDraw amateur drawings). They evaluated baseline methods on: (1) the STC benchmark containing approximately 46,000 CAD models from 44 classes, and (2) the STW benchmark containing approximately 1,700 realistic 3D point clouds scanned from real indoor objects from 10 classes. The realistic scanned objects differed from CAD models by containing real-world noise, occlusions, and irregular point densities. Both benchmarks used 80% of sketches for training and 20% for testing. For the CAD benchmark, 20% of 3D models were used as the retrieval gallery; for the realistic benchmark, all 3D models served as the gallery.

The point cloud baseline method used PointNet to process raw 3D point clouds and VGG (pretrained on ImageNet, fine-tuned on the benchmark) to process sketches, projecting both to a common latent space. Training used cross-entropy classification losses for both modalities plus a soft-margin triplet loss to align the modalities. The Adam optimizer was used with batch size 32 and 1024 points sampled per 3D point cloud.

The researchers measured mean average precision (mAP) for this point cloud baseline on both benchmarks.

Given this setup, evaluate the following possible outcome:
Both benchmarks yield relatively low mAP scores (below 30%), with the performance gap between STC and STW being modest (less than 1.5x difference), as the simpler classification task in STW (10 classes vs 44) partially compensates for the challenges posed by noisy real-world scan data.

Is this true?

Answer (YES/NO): NO